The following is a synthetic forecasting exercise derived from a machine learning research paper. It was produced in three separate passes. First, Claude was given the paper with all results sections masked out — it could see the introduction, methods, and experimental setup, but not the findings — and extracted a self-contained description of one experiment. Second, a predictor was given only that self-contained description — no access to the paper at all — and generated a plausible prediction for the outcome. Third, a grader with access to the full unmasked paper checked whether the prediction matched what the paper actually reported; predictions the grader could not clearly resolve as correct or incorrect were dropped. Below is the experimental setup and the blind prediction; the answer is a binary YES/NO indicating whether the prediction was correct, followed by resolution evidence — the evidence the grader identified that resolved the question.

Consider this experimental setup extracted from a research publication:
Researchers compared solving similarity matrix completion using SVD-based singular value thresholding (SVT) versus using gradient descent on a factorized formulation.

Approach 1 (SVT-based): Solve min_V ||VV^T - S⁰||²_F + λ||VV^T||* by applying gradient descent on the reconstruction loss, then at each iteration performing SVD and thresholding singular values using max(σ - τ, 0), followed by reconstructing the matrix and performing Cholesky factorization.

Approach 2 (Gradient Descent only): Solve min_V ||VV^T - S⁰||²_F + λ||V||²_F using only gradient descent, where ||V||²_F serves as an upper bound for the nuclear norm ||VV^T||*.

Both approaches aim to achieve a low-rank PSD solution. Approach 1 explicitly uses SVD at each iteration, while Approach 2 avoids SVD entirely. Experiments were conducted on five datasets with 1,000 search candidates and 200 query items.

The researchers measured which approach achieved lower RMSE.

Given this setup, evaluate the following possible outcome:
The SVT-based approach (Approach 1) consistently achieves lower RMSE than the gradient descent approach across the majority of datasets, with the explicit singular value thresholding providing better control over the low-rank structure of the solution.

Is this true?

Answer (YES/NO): NO